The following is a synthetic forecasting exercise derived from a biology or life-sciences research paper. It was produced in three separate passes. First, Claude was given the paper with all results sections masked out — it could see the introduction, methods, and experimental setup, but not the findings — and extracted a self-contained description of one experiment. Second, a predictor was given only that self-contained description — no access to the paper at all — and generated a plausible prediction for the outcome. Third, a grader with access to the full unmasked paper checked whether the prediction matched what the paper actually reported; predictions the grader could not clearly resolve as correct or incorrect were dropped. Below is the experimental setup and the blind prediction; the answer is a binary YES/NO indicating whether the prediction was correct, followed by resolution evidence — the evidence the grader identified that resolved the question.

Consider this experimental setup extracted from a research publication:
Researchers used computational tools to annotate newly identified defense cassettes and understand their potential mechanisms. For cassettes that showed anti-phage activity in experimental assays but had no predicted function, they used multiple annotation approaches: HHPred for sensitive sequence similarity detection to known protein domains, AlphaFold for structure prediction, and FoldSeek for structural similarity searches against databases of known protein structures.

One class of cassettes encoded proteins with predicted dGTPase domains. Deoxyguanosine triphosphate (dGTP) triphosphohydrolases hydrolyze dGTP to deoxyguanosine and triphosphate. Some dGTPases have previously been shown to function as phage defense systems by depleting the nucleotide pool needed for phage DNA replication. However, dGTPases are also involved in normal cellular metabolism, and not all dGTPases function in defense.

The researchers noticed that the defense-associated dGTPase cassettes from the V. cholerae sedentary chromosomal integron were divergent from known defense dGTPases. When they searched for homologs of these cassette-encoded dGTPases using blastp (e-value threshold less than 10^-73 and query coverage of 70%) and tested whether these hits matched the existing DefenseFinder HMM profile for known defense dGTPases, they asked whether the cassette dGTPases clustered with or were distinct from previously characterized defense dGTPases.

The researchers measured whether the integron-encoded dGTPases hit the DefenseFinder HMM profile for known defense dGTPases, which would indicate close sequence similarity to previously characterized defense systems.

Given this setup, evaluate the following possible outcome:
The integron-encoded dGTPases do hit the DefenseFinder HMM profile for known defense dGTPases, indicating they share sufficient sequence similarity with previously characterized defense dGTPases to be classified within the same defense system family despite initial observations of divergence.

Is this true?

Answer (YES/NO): NO